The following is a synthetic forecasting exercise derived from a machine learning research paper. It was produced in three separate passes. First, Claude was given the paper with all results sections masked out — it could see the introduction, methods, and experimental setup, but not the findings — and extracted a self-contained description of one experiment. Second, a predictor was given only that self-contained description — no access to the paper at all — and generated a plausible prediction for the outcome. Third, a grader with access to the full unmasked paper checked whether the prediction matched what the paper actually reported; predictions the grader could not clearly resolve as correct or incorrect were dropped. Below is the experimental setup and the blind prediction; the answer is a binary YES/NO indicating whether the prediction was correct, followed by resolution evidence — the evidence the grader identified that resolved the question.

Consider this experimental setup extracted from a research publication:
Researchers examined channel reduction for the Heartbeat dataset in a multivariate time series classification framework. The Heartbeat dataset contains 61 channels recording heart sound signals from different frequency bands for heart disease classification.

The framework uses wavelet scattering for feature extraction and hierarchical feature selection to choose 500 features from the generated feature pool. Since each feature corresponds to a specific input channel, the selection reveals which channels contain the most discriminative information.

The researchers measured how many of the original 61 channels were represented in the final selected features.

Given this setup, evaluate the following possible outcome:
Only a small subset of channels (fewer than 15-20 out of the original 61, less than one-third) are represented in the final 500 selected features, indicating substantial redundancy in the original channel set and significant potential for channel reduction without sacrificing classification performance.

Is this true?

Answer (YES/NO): NO